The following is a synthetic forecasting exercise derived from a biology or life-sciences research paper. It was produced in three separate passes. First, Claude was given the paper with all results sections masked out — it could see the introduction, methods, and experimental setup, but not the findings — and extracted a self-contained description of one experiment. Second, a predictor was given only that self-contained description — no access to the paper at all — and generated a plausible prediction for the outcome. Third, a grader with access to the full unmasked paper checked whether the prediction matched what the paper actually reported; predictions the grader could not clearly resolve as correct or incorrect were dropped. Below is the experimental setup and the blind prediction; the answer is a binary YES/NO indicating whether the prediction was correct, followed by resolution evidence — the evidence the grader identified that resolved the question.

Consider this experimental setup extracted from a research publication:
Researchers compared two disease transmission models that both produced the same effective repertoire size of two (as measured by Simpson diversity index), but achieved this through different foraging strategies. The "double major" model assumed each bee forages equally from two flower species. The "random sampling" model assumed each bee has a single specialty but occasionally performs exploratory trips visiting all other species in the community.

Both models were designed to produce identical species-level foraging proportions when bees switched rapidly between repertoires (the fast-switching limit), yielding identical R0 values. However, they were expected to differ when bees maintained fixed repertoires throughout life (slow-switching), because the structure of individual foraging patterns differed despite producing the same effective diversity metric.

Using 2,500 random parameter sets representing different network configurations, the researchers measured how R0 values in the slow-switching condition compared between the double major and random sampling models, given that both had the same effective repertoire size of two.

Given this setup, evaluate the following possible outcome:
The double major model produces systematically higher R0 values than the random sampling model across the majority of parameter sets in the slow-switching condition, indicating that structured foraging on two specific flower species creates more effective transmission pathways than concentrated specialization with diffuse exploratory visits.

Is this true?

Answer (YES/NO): NO